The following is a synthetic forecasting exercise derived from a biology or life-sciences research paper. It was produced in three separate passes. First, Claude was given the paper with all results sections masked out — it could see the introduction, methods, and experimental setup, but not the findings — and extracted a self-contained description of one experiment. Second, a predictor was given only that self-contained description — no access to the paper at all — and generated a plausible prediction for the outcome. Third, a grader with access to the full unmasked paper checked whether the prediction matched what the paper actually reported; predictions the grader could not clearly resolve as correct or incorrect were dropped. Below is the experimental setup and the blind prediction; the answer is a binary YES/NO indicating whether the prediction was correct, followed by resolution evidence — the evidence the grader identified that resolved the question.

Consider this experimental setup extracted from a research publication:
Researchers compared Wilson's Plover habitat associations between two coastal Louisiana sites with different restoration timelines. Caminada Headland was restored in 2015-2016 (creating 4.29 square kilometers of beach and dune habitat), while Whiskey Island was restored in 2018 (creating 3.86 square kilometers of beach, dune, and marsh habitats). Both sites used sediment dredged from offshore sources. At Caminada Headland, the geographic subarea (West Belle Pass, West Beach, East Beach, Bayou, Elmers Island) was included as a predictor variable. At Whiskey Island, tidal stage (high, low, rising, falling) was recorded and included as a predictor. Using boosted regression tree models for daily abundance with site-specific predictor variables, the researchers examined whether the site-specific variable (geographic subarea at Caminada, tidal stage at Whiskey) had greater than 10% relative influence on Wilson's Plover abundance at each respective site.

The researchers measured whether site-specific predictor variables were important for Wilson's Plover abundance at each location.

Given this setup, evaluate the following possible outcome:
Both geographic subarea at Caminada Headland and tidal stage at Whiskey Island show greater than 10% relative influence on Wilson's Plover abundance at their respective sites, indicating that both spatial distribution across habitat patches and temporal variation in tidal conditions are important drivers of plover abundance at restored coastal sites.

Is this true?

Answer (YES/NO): NO